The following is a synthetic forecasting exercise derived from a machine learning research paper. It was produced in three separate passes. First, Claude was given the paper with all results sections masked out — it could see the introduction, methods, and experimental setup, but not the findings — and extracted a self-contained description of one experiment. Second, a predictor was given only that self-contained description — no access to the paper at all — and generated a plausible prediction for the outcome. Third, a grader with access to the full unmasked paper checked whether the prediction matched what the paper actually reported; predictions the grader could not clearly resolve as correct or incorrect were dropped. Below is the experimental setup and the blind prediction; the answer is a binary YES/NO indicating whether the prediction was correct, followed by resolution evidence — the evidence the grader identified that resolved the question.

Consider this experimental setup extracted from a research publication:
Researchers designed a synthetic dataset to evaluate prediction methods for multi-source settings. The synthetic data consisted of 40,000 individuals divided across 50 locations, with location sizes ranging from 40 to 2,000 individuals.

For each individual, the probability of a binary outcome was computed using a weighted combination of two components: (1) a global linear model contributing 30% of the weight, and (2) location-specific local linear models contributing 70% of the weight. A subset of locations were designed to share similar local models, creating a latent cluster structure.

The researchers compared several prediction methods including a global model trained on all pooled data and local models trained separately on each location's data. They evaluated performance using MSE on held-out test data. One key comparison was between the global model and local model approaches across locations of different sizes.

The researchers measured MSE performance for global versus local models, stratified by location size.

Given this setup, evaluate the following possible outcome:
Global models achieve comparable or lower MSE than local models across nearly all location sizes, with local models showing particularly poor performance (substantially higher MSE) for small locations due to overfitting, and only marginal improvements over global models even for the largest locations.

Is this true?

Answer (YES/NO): NO